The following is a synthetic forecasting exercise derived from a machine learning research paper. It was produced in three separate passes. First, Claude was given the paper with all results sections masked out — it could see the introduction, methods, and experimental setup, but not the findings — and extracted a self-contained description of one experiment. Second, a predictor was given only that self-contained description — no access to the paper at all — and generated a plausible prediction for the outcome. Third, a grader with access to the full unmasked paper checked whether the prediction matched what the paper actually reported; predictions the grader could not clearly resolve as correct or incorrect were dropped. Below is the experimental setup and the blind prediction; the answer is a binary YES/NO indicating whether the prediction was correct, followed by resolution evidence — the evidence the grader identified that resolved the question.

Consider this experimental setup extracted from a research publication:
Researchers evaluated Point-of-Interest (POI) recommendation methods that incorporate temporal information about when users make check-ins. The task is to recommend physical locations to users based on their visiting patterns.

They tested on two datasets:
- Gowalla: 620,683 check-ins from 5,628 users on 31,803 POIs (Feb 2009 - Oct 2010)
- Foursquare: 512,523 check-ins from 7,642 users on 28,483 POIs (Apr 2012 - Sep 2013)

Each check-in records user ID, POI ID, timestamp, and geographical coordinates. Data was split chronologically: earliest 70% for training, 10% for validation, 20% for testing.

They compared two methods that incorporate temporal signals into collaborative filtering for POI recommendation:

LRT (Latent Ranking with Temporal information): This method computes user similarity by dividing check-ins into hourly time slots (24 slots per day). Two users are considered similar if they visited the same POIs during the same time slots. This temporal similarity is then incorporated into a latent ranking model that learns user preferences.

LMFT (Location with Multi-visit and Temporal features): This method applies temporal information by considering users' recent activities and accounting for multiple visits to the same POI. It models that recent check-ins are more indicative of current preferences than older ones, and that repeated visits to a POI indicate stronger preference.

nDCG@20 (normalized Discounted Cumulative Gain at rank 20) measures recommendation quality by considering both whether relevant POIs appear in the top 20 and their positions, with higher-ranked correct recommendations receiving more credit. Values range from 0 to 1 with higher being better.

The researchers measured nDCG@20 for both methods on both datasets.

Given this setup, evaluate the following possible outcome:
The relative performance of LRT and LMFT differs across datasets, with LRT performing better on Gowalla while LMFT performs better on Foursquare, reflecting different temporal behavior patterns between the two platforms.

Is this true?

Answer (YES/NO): NO